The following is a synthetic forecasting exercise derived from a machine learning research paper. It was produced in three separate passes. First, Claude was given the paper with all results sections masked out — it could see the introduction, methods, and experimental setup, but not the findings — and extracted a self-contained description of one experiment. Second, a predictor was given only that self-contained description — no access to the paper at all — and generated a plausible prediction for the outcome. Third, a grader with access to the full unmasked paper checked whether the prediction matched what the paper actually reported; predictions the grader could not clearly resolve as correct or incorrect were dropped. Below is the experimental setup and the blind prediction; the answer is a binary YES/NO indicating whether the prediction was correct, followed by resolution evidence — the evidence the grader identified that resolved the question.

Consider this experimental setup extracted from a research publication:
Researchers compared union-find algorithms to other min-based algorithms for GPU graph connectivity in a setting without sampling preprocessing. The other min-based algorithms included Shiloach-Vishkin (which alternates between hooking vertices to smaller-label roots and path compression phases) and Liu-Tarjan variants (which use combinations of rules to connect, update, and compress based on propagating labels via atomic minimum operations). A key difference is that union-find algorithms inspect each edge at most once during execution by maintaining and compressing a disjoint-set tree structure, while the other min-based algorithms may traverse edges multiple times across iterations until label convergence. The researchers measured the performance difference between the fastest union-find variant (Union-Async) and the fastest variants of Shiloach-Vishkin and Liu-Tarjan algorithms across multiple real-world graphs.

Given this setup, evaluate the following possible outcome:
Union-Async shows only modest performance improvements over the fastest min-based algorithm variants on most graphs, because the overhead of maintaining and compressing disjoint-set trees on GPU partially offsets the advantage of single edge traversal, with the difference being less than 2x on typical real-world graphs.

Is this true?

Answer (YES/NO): NO